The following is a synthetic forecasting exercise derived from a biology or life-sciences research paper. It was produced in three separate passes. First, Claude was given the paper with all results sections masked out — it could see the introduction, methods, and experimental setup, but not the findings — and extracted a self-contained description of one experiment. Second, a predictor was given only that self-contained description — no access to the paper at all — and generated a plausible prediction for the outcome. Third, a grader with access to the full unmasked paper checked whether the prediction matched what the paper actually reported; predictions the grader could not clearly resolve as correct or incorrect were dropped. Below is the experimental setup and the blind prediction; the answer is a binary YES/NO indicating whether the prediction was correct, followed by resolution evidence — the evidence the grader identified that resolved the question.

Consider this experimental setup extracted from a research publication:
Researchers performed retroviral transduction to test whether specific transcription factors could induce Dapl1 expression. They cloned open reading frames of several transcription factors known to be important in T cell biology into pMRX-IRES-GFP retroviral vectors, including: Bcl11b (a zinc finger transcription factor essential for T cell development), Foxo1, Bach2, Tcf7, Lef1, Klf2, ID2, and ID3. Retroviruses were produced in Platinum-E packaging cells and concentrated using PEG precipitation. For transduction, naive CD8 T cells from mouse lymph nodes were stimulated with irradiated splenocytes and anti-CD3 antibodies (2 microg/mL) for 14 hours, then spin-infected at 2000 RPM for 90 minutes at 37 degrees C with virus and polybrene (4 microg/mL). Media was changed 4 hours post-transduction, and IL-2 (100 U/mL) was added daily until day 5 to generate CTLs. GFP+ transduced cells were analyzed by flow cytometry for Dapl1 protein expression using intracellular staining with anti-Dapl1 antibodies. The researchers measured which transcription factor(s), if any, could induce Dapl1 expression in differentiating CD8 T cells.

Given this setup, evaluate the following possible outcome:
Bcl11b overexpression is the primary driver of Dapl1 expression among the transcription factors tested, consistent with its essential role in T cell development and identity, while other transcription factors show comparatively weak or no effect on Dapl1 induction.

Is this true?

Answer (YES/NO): NO